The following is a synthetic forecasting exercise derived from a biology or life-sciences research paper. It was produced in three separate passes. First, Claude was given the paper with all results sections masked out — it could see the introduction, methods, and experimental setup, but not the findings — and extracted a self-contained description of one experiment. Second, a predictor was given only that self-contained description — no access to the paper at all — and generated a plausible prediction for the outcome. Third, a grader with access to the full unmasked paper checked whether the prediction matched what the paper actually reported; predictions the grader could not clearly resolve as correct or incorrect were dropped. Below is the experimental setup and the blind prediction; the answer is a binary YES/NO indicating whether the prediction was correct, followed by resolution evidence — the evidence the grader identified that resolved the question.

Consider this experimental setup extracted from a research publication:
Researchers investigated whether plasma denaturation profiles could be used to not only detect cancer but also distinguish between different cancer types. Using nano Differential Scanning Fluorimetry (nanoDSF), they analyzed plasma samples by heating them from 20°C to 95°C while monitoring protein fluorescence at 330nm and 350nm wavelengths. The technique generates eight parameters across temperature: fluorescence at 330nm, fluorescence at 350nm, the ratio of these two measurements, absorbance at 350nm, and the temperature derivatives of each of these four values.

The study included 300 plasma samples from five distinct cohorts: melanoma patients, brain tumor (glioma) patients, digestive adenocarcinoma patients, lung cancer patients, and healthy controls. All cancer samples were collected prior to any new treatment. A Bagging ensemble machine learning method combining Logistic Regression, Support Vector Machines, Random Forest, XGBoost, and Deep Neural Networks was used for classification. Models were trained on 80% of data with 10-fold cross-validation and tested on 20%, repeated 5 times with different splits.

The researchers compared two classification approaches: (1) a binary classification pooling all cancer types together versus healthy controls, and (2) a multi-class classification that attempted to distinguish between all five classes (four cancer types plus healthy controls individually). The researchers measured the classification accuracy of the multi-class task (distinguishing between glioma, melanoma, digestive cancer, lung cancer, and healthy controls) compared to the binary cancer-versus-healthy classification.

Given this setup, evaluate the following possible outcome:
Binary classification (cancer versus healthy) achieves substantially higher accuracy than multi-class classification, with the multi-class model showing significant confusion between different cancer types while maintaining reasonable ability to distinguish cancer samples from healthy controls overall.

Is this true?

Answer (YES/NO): YES